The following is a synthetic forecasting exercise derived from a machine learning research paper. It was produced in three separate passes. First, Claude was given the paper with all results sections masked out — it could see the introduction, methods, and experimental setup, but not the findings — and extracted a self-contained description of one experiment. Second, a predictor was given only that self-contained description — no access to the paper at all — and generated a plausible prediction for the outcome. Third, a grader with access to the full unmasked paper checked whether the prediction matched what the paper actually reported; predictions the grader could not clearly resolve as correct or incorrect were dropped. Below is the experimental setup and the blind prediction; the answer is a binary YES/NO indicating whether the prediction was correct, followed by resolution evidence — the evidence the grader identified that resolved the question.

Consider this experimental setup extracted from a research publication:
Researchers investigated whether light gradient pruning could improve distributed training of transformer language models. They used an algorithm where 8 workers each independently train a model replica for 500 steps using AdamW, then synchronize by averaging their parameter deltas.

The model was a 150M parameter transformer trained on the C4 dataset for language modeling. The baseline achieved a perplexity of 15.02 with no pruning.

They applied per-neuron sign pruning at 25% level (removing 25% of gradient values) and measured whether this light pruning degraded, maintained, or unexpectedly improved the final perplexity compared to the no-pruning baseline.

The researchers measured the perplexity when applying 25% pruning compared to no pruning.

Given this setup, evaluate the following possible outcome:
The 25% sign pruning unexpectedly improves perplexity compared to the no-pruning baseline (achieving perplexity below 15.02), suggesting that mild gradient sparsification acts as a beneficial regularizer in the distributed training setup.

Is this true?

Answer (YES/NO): NO